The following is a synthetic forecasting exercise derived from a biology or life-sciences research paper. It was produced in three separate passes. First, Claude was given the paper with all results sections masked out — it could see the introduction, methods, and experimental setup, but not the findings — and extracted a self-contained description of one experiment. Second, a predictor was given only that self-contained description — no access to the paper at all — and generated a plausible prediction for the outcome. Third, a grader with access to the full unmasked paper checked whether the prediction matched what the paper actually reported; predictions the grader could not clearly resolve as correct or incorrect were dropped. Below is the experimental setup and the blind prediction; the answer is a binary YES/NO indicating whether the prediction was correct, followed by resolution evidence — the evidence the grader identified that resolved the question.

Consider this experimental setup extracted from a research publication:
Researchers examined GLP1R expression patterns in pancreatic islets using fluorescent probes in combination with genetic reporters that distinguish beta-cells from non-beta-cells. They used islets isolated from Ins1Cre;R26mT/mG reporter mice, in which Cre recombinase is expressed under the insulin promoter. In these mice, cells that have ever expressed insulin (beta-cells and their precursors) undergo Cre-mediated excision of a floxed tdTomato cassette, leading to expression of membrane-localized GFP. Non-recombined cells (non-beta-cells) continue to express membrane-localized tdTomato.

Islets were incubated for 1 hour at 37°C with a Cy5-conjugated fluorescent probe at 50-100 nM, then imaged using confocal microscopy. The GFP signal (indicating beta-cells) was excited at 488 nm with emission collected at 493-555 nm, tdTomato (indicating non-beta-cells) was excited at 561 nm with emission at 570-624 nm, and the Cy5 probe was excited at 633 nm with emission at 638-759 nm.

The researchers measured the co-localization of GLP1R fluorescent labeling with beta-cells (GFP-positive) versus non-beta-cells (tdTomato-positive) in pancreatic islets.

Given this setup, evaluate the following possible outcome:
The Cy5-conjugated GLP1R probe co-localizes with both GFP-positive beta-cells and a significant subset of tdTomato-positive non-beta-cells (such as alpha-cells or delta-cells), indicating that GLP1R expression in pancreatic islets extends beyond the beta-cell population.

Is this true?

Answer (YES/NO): NO